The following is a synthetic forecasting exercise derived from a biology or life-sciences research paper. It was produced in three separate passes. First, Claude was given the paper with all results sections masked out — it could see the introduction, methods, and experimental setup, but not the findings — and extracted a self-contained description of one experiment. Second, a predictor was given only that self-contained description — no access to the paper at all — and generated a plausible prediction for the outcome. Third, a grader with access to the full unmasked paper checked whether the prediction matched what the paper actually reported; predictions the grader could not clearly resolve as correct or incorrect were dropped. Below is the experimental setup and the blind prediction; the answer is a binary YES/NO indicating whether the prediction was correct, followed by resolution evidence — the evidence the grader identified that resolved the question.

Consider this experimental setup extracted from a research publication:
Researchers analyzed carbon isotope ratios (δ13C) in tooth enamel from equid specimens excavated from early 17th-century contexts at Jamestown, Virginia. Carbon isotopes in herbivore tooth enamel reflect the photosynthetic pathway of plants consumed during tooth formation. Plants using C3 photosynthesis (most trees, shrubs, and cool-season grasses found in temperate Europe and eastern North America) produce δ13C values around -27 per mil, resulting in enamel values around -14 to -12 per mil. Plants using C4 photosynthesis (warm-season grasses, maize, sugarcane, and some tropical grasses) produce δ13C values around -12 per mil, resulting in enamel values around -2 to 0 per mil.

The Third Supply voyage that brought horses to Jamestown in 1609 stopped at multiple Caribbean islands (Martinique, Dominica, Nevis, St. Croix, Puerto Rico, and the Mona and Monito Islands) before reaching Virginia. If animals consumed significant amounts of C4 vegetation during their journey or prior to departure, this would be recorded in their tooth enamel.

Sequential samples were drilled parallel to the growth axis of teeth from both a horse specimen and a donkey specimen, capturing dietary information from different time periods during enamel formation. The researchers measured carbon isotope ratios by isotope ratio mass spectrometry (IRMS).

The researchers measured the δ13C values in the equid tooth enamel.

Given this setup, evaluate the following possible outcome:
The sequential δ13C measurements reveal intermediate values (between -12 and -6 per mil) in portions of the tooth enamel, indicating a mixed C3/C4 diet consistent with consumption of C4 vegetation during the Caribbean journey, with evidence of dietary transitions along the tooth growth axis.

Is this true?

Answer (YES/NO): NO